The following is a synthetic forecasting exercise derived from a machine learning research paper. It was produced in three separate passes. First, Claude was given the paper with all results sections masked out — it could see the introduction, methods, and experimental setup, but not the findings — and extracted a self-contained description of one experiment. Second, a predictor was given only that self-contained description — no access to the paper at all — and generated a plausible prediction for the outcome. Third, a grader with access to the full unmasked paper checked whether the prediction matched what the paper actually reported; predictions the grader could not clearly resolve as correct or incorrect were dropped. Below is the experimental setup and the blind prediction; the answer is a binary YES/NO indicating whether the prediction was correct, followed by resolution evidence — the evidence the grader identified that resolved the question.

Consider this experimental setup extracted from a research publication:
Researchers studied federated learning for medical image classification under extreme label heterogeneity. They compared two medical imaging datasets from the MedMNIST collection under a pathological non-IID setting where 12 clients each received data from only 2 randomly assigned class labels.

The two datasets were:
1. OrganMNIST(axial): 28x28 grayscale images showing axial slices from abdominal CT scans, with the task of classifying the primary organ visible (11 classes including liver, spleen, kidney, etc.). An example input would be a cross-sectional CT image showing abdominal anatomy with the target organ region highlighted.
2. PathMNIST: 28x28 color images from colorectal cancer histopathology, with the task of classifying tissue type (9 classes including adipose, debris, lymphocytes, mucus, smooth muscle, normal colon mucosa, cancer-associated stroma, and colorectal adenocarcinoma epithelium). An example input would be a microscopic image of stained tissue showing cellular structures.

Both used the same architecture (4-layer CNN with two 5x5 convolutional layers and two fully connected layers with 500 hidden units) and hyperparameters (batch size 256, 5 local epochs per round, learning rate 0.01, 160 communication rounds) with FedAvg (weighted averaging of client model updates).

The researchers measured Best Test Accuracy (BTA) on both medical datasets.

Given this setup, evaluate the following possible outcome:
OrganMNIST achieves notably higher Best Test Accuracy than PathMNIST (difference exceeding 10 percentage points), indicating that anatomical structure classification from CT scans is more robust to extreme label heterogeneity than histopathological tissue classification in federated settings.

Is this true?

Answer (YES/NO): NO